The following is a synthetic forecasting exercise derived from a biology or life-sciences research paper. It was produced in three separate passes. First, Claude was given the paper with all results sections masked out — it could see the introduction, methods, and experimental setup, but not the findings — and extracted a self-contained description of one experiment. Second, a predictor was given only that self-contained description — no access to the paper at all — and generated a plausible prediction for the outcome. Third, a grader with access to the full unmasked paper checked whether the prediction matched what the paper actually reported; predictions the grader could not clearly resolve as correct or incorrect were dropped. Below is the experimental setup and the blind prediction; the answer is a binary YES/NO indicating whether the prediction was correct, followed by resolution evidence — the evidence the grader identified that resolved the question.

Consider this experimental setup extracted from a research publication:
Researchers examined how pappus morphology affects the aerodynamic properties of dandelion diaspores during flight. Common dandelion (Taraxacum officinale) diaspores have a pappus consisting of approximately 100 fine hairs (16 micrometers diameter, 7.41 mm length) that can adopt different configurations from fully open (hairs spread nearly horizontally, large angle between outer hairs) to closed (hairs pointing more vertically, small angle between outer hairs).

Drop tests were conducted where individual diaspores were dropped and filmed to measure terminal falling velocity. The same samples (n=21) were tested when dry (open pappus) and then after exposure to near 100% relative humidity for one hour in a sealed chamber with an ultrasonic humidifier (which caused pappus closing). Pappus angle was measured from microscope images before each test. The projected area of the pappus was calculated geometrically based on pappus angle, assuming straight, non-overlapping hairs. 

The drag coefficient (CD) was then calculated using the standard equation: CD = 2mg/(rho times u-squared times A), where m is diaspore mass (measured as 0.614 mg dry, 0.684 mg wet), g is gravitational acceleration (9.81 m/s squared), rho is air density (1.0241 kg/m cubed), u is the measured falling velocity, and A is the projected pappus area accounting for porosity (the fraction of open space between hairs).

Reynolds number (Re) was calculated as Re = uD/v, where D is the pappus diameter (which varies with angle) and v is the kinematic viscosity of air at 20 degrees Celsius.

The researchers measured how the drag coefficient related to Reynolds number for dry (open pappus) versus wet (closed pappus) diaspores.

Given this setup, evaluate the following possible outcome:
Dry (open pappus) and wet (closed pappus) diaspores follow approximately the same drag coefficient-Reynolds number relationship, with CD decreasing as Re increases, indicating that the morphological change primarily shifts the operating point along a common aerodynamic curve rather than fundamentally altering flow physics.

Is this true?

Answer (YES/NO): NO